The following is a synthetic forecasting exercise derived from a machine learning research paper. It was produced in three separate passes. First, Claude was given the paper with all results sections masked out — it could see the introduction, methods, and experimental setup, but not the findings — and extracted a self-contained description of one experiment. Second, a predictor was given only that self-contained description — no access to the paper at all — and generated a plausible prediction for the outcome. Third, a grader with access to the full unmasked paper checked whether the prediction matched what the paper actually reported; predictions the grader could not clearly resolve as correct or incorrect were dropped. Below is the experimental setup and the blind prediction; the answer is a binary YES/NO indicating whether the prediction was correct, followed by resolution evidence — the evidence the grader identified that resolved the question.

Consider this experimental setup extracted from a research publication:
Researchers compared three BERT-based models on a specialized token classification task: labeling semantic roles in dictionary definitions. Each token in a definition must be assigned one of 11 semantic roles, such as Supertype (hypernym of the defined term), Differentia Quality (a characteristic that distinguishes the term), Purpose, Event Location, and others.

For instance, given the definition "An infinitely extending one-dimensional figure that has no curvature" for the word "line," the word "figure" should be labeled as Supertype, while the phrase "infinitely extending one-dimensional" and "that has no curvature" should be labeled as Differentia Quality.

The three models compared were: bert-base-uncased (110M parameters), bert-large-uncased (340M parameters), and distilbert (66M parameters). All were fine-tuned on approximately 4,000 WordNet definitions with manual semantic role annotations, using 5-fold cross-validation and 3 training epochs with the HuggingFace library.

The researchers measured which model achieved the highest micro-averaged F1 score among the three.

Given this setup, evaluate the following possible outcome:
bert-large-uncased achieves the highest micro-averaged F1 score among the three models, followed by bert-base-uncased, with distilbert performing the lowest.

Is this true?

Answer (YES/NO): NO